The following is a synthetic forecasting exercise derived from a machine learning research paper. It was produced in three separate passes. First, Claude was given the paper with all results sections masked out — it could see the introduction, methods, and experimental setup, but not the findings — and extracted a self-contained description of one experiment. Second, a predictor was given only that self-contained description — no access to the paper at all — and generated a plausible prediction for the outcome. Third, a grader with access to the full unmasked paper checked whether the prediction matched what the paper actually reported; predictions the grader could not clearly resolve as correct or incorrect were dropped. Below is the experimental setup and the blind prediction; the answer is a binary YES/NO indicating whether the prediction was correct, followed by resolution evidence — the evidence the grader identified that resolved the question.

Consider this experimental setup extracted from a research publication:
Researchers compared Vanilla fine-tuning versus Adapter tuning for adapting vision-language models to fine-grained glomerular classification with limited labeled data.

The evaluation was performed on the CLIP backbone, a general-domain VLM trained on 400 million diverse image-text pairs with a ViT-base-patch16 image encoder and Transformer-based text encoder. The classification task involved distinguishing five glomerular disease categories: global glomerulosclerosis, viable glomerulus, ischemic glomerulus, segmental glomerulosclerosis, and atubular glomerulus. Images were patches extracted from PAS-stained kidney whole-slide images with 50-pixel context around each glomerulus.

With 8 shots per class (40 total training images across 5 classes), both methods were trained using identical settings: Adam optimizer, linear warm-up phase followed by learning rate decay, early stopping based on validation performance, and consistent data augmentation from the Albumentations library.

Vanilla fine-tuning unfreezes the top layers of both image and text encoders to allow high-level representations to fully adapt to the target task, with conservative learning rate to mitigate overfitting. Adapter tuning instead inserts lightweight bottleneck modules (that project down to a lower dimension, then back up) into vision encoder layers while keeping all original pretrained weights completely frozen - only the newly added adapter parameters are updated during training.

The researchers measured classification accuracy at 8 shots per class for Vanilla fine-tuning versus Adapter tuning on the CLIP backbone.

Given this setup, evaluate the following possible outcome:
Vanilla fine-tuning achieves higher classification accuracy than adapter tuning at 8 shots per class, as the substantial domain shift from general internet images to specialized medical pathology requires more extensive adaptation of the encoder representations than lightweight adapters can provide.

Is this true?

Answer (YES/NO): NO